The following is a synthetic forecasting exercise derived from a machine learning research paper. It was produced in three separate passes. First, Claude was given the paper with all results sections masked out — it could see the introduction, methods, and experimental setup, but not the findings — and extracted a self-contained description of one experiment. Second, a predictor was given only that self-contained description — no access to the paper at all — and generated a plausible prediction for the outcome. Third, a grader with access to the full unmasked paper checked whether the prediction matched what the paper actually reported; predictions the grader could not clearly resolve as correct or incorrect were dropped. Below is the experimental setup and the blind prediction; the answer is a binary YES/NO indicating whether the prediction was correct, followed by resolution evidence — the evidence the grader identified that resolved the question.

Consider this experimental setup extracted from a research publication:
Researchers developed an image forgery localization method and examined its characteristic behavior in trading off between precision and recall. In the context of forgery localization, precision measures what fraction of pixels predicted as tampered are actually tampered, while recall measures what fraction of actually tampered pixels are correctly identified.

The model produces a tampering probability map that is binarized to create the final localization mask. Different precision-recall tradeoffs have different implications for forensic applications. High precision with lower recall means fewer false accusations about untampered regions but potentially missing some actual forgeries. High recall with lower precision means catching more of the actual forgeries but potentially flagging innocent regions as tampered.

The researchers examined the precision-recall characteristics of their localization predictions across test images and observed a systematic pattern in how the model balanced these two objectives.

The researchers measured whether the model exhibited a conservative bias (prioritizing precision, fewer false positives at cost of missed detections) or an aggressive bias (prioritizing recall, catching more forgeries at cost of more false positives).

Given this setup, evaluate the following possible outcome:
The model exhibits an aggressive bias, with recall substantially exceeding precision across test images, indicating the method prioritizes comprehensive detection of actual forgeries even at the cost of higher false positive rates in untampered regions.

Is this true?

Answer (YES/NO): NO